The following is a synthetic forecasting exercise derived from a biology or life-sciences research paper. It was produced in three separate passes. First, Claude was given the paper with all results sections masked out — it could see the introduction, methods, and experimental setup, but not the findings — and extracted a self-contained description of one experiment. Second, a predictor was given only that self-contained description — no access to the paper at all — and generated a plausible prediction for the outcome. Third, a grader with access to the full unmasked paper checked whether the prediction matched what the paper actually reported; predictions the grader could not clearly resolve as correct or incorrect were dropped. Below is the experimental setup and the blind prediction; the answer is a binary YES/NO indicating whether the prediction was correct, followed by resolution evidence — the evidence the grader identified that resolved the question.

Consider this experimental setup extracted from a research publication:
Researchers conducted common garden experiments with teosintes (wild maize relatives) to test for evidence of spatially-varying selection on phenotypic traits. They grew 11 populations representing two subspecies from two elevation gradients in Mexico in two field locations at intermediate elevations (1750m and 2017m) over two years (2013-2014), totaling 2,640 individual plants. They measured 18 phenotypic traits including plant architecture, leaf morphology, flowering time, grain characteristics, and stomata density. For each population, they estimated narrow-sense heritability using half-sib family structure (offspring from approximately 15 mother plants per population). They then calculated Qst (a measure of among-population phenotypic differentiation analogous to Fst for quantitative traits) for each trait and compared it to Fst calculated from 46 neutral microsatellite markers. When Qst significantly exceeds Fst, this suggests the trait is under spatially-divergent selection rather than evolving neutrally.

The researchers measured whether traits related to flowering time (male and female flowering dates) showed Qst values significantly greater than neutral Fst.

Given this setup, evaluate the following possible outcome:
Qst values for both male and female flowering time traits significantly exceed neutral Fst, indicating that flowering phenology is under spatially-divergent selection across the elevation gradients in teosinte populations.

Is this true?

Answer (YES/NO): YES